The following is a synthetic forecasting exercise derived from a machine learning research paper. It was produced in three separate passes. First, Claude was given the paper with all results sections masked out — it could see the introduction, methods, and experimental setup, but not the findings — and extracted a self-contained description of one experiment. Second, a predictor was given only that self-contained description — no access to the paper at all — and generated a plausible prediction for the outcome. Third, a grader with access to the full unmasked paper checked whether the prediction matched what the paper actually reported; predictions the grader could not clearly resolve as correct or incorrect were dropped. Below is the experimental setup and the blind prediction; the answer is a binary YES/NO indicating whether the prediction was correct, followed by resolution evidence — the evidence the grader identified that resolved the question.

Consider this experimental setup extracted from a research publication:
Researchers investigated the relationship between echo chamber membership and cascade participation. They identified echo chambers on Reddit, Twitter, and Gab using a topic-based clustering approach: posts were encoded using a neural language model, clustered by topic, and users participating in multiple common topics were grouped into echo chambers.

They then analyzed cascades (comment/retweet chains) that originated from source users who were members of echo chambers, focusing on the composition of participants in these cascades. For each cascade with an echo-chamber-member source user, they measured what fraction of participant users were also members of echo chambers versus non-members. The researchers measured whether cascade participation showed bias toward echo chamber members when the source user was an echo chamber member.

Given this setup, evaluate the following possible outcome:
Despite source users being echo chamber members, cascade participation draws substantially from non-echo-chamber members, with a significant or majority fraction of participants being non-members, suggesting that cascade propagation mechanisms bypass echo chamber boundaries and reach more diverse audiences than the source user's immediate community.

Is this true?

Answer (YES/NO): NO